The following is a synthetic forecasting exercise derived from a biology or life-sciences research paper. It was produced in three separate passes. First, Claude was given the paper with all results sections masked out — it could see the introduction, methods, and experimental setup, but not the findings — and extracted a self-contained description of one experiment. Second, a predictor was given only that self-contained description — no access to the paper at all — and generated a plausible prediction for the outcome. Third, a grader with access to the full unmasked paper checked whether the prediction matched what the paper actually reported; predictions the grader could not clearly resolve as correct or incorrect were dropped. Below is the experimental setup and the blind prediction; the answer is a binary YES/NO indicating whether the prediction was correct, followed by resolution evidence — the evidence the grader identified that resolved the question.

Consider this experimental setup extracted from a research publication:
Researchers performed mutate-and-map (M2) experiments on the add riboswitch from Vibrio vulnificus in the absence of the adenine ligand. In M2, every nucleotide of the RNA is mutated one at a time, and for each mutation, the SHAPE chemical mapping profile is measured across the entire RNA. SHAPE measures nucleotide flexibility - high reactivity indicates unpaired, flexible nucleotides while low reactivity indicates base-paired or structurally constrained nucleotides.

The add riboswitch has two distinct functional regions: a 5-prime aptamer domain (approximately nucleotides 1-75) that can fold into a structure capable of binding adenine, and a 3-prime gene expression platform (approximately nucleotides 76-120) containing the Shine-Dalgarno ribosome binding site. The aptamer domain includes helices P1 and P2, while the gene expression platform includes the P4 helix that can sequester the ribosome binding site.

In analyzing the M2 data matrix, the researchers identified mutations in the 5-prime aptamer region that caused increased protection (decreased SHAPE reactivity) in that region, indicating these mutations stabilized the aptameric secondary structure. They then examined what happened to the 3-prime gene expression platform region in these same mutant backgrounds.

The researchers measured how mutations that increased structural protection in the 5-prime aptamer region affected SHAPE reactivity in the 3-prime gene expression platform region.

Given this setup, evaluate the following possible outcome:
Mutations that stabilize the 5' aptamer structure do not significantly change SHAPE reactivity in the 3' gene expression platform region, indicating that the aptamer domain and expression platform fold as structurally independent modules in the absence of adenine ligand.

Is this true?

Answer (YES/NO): NO